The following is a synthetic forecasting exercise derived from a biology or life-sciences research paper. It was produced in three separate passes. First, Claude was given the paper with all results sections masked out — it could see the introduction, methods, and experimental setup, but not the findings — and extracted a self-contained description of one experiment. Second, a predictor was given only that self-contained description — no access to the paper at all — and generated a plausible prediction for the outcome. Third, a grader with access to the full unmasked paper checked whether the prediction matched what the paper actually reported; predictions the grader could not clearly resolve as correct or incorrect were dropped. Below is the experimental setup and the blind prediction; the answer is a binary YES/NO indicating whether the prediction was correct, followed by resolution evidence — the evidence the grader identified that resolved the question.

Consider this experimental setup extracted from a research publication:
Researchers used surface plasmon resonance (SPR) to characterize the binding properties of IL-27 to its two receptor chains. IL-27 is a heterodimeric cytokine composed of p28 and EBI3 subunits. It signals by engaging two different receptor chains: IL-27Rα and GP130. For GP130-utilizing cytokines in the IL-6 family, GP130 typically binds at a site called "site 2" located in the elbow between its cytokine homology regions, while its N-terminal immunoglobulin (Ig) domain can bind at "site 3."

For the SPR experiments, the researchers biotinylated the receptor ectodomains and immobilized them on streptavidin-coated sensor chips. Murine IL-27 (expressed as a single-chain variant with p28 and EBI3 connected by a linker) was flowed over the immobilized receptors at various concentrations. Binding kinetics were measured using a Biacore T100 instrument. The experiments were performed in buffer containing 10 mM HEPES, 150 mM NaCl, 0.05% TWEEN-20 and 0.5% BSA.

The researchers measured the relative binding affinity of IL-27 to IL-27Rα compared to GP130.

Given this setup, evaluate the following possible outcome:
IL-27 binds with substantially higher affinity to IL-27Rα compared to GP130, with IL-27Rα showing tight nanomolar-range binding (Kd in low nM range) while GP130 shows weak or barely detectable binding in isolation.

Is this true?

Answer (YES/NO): NO